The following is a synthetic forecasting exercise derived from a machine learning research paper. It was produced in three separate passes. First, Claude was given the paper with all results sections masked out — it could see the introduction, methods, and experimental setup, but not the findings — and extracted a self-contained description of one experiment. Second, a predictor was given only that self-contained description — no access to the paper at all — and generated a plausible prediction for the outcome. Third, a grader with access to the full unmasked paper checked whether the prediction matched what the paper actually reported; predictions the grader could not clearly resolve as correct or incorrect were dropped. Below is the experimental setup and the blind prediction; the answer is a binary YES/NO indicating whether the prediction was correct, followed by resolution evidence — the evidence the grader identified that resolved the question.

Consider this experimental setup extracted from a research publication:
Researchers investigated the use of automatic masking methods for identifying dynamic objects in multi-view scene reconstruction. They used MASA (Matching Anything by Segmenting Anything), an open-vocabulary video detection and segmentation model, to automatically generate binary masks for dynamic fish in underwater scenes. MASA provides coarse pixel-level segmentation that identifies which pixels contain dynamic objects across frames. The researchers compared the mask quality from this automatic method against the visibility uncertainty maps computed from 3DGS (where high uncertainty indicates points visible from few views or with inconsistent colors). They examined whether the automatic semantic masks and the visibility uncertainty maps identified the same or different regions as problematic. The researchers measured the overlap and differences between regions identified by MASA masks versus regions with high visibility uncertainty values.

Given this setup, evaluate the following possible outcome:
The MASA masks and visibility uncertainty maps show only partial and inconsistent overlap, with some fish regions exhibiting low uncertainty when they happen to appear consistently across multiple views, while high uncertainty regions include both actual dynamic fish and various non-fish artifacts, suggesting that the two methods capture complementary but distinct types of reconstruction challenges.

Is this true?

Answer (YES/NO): NO